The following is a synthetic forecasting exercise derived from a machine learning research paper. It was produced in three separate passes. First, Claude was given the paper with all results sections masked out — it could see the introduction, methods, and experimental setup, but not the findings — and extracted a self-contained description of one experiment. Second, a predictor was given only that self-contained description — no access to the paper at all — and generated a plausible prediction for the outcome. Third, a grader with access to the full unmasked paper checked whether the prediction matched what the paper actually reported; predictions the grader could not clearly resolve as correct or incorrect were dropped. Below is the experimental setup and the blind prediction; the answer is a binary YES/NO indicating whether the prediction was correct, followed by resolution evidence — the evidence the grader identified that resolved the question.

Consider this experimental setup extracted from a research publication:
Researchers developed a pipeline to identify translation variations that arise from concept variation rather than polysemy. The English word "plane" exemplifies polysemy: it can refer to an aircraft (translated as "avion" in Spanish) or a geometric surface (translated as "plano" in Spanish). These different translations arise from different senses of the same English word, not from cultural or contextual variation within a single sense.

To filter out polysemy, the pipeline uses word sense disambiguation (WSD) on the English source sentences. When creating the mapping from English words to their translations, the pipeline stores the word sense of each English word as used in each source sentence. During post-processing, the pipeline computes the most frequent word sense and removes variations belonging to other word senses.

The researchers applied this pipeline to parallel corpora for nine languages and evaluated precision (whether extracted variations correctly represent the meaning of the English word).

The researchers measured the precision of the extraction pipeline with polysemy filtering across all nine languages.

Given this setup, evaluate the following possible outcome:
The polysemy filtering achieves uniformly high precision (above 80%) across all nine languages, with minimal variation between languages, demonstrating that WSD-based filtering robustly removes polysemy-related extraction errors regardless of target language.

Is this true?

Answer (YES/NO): NO